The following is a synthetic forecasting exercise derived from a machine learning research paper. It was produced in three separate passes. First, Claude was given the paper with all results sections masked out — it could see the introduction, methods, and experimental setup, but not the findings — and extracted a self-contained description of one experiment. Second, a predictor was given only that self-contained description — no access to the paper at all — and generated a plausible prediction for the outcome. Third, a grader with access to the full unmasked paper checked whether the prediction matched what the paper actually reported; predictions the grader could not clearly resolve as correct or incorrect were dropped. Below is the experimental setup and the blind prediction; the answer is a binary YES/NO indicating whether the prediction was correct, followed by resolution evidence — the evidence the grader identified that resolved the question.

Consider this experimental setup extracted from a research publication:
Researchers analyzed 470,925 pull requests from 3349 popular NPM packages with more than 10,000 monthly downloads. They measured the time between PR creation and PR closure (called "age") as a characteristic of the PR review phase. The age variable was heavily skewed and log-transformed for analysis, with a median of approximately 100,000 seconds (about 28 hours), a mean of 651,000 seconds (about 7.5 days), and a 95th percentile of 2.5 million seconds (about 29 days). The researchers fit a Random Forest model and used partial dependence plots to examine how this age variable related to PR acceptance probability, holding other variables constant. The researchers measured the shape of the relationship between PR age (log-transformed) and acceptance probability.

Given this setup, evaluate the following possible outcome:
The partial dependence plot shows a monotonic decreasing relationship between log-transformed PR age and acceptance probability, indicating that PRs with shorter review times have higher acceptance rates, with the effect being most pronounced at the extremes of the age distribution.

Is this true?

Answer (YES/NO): NO